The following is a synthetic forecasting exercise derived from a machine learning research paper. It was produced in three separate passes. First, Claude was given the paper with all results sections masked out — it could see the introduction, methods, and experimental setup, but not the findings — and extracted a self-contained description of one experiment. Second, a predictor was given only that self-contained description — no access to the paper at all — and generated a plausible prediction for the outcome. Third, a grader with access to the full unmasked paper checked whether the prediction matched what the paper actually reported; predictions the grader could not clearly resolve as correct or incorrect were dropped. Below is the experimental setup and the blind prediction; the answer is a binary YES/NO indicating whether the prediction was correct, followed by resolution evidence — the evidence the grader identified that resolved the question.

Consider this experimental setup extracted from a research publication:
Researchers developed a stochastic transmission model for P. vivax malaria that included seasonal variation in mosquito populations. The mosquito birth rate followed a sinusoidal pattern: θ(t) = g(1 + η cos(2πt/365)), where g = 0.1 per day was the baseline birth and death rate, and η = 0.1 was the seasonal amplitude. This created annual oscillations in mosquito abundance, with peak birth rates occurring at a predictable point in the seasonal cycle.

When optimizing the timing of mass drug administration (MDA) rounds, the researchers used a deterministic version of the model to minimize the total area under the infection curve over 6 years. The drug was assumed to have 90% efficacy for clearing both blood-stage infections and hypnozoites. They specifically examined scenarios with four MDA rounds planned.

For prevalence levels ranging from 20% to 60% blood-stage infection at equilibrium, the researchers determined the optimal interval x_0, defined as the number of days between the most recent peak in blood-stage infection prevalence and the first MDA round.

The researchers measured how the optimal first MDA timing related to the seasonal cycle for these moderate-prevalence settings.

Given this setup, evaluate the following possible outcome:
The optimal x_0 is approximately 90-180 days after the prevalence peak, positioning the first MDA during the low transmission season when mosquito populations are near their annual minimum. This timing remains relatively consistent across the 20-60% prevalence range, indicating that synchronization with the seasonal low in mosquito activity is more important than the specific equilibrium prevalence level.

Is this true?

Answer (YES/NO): YES